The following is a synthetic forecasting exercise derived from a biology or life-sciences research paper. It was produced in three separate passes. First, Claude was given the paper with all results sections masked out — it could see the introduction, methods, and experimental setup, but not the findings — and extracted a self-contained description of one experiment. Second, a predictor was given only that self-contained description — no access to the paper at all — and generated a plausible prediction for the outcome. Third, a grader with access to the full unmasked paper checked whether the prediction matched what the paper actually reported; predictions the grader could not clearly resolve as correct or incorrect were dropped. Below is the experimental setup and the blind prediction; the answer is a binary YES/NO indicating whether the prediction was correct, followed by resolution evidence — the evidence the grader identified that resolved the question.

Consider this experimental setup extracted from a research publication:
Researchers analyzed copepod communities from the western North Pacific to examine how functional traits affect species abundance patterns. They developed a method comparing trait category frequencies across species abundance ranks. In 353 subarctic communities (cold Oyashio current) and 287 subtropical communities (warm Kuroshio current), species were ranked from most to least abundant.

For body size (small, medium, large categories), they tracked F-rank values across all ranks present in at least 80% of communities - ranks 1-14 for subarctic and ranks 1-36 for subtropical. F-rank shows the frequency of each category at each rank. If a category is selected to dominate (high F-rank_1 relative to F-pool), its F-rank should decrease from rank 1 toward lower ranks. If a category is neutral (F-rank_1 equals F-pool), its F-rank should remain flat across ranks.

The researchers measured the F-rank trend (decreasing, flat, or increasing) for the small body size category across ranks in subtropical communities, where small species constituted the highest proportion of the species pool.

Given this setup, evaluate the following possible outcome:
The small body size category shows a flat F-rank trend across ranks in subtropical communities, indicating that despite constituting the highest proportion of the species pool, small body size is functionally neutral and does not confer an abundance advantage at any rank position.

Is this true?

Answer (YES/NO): YES